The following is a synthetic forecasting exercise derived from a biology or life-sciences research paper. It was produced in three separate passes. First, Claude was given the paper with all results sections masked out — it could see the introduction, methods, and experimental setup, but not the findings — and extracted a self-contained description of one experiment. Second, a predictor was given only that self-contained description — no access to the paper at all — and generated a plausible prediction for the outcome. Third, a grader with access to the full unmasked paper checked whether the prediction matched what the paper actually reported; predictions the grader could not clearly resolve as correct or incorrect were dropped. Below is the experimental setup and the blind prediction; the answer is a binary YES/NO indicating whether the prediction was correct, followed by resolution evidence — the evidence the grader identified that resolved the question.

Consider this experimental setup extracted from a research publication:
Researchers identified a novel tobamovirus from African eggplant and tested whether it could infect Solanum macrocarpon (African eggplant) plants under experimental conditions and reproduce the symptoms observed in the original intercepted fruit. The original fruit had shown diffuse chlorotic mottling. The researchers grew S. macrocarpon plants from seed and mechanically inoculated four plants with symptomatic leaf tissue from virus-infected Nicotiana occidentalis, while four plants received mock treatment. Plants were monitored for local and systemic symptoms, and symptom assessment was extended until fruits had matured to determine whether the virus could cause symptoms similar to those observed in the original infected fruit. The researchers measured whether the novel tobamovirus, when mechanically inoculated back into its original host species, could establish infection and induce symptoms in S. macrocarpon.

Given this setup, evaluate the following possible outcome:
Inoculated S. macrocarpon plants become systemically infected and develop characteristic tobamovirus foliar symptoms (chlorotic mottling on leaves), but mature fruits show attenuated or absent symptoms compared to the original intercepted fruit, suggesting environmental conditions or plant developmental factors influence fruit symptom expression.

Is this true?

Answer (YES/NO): NO